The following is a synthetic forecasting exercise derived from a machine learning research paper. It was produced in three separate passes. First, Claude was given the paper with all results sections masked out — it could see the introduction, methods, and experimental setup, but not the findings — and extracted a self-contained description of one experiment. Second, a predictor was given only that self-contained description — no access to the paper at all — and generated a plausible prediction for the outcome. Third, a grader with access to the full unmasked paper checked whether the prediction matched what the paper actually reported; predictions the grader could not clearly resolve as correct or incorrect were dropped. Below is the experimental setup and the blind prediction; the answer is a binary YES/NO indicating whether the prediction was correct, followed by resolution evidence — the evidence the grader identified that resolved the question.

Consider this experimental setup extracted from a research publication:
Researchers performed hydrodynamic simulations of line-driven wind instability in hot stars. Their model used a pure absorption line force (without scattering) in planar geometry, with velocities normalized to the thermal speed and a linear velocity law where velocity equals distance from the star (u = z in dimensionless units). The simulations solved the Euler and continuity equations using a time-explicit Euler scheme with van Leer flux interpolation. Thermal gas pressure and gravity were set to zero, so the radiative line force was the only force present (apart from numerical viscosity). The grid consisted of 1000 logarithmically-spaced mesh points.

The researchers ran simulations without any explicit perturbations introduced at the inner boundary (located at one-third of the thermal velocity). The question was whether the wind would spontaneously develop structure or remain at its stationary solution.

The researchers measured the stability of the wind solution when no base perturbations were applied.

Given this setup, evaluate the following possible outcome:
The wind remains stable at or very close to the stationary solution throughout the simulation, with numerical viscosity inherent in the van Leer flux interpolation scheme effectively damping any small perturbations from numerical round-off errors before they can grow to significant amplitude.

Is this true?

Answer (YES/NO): YES